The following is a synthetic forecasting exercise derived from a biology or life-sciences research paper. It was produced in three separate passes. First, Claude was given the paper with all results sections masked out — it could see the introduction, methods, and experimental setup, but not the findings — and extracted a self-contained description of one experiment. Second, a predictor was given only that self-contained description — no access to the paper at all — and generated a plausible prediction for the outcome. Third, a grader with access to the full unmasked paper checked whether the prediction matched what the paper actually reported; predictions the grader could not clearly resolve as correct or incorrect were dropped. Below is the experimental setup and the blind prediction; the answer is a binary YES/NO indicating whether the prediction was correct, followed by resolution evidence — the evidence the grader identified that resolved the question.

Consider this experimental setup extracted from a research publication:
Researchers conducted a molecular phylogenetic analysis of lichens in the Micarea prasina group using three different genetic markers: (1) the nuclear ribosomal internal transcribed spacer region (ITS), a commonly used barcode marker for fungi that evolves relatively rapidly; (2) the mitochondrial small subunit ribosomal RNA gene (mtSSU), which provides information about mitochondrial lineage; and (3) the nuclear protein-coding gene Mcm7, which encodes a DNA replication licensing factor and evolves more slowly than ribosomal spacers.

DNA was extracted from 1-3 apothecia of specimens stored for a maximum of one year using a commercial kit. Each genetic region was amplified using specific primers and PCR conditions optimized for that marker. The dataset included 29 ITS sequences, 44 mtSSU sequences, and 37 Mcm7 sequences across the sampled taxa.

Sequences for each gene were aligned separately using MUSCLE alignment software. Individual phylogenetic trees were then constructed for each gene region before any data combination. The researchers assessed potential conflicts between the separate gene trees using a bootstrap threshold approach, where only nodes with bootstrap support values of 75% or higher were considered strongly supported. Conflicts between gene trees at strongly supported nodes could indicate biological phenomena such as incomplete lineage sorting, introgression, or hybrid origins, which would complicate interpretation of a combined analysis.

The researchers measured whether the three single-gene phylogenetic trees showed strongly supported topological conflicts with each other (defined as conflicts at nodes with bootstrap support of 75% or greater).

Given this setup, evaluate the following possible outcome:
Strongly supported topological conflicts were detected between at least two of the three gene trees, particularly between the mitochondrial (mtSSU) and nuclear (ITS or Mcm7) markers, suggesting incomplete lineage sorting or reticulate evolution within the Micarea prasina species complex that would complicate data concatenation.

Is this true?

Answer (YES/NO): NO